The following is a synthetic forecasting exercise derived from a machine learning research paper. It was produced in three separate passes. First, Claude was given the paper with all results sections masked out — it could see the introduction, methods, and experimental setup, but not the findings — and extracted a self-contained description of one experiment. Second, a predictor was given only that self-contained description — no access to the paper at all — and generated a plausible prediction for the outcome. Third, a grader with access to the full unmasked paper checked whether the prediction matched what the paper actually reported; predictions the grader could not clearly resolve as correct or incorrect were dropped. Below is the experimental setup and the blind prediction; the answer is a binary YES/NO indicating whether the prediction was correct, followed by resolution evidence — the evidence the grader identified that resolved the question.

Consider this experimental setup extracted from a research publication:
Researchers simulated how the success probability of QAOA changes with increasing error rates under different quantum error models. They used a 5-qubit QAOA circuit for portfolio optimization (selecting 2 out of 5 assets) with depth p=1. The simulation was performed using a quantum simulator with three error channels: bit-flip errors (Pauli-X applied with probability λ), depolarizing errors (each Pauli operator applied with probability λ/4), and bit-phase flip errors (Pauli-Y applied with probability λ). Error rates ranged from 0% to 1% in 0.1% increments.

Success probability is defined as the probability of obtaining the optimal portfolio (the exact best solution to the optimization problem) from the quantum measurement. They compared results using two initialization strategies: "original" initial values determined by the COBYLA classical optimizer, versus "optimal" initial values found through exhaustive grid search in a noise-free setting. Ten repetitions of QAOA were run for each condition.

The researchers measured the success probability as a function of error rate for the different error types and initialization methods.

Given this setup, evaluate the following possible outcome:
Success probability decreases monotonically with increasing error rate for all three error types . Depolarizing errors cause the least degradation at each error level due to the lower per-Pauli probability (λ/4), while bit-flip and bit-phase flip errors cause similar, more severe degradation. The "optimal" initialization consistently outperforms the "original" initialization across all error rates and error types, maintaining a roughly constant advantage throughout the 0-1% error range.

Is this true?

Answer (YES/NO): NO